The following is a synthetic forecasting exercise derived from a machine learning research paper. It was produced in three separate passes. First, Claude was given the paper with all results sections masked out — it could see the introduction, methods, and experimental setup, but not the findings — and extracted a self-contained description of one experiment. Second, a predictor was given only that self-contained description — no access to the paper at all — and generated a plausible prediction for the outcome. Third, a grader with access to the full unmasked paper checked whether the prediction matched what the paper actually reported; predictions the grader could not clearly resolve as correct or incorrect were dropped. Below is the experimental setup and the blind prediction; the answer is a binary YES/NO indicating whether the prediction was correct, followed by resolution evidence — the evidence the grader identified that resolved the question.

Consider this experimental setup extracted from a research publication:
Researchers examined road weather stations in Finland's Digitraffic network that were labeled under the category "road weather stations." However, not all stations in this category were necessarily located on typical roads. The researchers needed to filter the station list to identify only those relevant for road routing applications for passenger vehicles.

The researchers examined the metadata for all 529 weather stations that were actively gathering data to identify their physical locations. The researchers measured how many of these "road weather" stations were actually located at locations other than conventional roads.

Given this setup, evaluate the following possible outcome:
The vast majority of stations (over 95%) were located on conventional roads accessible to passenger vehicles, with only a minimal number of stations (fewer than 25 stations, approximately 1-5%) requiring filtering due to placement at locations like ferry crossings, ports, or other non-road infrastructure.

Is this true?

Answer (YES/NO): NO